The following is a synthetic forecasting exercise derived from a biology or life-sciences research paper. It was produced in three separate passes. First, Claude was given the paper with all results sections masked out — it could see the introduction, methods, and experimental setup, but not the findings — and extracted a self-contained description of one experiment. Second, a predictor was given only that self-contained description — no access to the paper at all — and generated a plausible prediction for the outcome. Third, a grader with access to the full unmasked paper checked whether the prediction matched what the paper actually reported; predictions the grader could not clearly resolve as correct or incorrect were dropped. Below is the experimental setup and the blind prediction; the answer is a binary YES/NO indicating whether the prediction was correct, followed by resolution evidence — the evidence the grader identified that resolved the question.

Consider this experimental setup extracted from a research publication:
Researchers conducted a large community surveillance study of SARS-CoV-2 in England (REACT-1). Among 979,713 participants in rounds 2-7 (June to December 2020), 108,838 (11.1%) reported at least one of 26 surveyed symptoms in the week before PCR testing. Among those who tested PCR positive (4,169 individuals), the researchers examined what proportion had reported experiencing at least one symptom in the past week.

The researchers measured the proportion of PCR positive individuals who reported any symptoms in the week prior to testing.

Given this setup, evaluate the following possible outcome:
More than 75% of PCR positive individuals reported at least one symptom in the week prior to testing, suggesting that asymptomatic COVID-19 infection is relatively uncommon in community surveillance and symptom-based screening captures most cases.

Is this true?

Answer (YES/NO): NO